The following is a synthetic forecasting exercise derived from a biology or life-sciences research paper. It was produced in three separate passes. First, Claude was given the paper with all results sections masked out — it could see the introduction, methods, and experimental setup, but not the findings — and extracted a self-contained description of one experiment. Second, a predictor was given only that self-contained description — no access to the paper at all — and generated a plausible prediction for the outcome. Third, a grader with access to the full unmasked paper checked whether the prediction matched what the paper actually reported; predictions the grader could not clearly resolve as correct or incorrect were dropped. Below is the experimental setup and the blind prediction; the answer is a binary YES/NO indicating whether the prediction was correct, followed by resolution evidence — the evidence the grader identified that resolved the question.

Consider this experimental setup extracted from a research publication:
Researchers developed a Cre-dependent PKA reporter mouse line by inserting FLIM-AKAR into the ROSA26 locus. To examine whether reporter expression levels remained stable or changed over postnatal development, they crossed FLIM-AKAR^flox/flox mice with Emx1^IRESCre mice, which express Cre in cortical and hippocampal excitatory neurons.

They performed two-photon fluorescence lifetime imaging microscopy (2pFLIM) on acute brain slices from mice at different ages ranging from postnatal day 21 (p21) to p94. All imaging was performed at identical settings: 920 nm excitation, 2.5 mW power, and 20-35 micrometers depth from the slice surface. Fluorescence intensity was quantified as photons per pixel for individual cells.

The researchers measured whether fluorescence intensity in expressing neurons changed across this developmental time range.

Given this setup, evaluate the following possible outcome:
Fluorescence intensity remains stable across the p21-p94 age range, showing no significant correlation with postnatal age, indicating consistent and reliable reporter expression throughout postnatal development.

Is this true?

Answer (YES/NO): YES